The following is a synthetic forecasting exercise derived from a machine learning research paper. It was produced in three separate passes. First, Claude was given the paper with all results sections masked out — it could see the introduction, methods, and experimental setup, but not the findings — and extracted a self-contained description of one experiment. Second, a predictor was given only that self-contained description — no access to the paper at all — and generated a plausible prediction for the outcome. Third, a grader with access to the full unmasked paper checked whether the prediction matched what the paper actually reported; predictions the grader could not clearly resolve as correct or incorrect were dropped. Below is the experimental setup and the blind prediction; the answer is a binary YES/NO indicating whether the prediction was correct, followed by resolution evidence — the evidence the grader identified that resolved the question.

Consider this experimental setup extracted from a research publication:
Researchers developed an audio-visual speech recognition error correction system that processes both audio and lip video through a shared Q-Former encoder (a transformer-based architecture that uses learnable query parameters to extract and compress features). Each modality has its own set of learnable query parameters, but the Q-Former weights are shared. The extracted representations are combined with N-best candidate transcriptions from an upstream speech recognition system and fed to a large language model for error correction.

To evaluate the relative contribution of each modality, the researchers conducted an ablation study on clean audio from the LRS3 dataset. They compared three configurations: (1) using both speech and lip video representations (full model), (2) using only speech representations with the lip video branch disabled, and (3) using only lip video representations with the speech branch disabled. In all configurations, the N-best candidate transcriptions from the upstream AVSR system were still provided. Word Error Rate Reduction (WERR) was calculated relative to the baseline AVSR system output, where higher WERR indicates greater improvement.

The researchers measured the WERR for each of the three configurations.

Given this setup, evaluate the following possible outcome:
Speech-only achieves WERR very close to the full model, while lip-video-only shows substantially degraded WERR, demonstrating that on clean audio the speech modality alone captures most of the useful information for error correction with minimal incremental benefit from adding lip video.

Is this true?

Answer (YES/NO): NO